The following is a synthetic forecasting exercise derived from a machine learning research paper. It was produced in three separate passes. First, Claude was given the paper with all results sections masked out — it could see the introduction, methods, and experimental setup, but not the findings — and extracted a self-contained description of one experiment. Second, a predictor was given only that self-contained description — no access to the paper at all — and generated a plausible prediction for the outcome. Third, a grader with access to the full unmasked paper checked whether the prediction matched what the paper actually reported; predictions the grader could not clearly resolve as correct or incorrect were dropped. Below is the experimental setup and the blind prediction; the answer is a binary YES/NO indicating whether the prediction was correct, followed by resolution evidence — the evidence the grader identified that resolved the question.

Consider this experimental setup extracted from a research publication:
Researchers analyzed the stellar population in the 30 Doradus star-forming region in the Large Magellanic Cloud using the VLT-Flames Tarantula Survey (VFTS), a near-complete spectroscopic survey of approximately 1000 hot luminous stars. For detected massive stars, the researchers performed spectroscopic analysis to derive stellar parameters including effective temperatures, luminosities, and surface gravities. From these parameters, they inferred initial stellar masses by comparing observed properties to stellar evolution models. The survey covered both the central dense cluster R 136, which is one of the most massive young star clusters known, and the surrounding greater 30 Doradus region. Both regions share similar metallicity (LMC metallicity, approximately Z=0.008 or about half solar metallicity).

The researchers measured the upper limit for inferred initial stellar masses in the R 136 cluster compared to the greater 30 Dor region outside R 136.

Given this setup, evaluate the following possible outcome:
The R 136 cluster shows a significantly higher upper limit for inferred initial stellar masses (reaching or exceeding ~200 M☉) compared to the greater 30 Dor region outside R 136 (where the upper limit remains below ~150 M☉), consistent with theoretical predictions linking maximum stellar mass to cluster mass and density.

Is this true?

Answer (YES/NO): NO